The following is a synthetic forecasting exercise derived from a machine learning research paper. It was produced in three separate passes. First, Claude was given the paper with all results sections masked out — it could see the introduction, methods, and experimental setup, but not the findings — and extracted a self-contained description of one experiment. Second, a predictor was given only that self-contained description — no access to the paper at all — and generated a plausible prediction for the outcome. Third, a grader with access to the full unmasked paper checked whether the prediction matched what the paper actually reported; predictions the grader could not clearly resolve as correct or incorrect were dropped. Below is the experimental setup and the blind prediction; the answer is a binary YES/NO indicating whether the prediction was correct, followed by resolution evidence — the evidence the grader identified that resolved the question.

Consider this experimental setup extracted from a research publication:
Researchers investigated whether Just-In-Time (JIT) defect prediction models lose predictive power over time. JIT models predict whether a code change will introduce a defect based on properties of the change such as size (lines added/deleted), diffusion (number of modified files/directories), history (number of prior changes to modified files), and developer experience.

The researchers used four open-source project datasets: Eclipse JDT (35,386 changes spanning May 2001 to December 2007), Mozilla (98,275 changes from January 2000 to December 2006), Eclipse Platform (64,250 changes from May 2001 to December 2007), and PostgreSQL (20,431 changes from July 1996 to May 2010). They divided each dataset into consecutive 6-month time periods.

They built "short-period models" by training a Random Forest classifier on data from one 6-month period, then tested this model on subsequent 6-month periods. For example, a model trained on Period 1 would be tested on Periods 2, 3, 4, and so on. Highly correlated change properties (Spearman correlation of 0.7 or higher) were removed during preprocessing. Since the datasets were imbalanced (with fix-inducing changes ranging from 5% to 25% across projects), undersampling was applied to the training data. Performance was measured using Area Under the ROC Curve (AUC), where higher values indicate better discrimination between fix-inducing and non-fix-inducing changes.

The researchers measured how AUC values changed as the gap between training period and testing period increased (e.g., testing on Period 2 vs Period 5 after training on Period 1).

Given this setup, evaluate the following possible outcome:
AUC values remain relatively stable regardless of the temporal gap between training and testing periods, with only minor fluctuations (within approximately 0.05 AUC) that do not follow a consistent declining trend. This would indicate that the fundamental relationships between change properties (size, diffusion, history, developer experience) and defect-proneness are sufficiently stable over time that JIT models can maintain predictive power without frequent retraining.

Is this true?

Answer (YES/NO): YES